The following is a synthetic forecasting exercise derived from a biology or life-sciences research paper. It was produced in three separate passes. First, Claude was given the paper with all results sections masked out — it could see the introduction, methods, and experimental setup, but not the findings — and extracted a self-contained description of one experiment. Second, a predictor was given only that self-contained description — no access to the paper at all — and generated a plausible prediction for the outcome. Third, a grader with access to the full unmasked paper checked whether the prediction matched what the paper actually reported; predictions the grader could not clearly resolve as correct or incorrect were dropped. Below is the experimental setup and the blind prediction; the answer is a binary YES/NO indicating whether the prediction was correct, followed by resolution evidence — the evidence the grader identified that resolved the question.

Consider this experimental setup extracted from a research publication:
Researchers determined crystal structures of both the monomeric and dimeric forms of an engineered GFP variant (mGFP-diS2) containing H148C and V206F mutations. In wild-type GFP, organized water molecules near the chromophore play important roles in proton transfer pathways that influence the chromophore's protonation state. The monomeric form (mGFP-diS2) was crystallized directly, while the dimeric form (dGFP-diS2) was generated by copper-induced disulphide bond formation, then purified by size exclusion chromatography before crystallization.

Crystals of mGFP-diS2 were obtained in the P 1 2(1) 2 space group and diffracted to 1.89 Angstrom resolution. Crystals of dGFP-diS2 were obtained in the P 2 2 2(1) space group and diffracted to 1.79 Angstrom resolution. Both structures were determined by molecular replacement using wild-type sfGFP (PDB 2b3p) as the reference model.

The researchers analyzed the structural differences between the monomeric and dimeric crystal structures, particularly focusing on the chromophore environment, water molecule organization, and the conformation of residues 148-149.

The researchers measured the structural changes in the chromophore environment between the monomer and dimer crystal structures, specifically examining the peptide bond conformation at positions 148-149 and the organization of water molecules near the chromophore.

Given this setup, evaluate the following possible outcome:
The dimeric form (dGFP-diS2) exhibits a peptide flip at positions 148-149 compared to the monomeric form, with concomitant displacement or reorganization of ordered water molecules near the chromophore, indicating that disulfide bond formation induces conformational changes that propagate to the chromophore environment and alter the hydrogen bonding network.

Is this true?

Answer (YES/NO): YES